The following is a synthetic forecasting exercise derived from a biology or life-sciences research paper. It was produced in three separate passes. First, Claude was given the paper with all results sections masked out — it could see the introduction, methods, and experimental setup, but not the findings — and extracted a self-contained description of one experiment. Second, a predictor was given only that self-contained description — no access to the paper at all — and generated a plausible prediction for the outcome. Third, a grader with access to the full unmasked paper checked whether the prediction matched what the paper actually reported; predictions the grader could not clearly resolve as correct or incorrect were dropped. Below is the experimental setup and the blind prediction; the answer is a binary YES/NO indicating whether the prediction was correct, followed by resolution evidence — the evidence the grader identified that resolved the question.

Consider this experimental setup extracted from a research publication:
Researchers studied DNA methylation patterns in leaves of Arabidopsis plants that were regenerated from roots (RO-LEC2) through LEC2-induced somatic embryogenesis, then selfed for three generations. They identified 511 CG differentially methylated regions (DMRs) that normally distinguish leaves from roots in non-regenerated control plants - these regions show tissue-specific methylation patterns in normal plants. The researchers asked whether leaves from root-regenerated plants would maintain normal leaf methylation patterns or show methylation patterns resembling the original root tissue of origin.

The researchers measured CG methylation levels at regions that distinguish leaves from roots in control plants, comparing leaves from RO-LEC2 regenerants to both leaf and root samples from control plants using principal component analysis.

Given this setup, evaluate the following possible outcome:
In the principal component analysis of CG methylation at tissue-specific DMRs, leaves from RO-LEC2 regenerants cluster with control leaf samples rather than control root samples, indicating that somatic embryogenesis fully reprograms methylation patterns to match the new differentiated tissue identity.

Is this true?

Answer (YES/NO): NO